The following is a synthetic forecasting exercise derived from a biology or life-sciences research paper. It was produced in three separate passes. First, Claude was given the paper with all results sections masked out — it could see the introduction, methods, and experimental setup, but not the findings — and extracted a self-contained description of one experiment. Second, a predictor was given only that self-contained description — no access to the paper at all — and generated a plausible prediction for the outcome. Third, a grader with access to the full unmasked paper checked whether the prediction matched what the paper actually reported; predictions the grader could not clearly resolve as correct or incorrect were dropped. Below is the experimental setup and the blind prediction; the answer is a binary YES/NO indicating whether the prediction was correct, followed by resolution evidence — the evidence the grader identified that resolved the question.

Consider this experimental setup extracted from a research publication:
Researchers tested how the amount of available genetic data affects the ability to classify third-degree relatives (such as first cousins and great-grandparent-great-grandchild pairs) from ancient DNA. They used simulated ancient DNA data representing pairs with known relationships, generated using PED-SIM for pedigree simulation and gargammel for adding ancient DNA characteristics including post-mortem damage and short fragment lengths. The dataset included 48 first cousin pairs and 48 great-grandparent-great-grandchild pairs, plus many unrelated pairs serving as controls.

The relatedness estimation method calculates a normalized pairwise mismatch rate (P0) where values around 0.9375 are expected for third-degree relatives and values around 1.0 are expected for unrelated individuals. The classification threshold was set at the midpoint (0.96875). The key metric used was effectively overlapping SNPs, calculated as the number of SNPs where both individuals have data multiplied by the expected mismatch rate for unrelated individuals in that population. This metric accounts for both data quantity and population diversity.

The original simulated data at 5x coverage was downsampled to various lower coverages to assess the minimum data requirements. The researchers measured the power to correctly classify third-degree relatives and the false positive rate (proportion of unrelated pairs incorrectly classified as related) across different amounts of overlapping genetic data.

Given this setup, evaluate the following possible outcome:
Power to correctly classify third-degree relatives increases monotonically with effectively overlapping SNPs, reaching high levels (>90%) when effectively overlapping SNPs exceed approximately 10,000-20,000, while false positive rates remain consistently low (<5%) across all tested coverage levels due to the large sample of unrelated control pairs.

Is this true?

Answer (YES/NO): NO